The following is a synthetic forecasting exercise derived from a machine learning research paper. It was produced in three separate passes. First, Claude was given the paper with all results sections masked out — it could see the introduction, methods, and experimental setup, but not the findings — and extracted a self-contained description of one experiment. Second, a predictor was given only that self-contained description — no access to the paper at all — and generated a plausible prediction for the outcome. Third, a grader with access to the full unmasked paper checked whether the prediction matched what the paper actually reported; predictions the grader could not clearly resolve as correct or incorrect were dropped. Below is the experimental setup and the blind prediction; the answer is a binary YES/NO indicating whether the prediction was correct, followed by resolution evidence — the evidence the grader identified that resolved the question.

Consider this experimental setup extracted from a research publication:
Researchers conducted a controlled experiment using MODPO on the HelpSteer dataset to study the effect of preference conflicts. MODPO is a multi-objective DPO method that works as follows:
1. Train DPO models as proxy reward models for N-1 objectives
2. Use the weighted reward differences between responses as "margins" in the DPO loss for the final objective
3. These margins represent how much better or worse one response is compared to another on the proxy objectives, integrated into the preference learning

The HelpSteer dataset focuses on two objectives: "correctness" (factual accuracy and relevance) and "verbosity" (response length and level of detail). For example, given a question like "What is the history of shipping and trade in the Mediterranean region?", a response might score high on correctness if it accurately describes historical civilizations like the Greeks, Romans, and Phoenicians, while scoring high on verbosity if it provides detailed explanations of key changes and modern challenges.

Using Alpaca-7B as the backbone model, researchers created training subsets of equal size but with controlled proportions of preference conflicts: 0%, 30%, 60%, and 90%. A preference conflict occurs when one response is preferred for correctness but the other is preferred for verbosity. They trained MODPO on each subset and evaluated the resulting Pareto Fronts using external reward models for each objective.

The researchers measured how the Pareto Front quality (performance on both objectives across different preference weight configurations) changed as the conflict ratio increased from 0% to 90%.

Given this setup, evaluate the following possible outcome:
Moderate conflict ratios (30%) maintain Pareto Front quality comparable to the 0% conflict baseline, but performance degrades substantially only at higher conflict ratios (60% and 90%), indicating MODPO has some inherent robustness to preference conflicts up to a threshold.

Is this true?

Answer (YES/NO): NO